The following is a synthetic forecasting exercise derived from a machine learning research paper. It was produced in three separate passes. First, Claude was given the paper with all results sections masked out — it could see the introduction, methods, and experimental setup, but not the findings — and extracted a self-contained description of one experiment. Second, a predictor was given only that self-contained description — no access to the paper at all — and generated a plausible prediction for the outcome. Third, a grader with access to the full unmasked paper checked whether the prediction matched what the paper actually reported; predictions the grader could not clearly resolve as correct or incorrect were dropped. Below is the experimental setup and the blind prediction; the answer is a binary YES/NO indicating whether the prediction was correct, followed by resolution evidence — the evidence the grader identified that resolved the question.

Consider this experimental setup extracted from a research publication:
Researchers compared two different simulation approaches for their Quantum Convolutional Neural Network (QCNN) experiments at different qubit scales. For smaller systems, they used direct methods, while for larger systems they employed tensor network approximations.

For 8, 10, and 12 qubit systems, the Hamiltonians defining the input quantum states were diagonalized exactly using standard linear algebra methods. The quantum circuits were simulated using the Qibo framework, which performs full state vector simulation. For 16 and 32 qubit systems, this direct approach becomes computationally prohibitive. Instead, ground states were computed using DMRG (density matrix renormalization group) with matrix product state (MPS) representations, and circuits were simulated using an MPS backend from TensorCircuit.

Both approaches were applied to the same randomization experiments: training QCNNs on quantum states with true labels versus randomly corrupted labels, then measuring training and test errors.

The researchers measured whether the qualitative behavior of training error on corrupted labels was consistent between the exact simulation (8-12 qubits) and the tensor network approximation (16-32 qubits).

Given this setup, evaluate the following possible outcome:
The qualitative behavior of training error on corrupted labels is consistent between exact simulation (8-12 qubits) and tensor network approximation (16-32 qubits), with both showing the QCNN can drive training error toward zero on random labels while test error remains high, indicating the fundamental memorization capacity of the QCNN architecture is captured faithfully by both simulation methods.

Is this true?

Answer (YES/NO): YES